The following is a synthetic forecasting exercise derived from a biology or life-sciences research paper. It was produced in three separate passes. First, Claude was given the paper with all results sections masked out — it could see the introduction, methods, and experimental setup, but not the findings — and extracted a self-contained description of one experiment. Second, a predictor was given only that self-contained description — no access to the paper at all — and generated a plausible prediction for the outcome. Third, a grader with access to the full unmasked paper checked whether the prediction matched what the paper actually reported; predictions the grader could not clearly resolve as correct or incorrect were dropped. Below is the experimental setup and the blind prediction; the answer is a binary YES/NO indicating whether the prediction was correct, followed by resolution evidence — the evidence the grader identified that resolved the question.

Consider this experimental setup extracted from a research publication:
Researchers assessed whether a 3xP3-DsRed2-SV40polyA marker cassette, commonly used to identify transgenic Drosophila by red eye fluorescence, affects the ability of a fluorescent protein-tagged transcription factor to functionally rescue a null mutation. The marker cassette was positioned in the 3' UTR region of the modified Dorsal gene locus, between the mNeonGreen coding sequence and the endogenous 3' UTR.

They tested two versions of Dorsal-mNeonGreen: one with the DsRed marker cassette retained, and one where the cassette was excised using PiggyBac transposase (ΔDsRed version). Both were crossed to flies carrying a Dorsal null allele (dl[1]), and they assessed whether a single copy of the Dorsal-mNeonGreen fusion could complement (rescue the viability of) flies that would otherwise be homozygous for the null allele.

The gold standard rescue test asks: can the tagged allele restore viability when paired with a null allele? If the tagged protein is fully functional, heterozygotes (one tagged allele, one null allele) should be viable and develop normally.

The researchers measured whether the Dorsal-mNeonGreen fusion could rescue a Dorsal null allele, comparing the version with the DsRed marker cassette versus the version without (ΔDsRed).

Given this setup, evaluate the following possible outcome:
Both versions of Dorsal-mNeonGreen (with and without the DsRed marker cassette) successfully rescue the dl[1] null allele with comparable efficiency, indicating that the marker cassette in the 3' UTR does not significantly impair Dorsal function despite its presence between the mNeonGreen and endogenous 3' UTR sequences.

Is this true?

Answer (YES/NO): NO